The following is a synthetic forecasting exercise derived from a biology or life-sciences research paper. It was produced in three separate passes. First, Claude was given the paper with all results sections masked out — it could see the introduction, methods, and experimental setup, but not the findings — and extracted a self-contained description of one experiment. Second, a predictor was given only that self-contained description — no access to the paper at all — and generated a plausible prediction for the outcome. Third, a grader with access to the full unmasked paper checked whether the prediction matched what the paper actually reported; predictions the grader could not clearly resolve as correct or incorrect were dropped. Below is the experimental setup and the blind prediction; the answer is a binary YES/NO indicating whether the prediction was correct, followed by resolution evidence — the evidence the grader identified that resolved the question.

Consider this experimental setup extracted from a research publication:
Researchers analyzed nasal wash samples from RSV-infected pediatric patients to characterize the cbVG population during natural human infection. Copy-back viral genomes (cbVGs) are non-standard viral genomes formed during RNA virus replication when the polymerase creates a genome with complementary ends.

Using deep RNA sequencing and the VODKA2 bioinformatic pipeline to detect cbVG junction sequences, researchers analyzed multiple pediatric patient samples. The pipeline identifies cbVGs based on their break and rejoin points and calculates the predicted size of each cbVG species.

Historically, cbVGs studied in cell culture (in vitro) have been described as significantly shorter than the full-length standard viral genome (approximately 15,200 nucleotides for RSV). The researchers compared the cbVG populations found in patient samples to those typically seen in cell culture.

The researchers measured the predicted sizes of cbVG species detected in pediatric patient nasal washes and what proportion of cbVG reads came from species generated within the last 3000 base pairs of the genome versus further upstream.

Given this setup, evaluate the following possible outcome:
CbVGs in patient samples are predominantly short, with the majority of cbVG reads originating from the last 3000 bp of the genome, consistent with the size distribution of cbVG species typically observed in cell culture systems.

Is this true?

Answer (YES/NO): NO